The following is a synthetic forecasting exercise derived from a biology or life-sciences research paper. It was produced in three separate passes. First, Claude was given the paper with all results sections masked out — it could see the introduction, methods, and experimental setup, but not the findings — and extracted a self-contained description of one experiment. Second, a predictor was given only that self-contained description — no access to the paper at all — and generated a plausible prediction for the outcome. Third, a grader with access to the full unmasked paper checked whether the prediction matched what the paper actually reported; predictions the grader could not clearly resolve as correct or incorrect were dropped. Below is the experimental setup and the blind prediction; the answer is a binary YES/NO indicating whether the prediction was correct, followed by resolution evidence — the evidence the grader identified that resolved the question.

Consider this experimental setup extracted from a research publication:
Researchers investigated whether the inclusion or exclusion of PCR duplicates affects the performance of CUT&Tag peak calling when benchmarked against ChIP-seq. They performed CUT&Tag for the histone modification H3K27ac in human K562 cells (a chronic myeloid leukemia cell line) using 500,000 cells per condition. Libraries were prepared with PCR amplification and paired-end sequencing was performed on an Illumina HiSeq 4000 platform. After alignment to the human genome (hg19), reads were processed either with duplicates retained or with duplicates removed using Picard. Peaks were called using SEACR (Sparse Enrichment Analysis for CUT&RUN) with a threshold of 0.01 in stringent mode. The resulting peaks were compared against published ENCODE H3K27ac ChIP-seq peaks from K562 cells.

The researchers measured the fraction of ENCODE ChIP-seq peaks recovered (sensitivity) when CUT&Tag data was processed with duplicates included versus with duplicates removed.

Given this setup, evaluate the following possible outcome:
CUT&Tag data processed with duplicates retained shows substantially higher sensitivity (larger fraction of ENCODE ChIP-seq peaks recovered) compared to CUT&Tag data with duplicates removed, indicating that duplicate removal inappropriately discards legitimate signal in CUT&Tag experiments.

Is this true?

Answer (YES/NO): NO